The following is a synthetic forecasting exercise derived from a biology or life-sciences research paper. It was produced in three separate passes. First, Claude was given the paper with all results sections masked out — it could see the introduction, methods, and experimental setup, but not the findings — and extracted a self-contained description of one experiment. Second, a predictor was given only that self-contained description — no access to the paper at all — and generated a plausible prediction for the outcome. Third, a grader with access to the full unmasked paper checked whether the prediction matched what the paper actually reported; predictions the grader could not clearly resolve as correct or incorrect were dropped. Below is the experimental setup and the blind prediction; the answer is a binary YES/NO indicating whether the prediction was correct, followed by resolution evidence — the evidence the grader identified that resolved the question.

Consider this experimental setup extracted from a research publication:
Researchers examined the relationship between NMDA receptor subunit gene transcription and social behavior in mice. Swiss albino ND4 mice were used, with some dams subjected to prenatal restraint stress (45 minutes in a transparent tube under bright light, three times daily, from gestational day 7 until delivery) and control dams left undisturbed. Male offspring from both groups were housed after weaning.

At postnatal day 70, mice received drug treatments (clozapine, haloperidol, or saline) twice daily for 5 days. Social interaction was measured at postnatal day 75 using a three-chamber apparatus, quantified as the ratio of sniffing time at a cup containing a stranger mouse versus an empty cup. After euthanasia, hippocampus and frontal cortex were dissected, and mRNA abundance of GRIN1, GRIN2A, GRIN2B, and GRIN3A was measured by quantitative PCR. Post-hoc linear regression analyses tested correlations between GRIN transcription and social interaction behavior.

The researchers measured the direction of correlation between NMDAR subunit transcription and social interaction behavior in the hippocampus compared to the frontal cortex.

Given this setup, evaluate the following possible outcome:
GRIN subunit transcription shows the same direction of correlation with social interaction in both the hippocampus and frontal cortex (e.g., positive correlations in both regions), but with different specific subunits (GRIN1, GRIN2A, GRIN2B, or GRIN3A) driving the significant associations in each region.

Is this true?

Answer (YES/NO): NO